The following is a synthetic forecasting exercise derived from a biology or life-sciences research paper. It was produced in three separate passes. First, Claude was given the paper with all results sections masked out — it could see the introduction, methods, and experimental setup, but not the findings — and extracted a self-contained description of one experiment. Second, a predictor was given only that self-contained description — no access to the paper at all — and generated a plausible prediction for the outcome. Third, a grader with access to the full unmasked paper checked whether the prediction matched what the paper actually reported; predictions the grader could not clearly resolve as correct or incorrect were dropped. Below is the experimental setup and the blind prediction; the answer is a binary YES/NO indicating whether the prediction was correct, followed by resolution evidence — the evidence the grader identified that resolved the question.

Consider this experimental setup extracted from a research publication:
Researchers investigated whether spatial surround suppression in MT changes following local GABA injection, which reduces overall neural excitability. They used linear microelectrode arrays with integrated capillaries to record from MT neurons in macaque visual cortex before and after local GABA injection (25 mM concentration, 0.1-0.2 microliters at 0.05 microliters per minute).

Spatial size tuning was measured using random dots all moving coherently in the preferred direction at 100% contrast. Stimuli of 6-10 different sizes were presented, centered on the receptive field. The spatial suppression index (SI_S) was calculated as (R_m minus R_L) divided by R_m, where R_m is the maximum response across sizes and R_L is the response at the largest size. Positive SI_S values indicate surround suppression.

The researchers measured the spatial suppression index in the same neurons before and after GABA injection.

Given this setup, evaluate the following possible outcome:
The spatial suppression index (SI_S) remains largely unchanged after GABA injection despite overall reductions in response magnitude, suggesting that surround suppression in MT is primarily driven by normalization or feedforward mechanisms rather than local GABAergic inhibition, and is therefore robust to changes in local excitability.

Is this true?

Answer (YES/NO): YES